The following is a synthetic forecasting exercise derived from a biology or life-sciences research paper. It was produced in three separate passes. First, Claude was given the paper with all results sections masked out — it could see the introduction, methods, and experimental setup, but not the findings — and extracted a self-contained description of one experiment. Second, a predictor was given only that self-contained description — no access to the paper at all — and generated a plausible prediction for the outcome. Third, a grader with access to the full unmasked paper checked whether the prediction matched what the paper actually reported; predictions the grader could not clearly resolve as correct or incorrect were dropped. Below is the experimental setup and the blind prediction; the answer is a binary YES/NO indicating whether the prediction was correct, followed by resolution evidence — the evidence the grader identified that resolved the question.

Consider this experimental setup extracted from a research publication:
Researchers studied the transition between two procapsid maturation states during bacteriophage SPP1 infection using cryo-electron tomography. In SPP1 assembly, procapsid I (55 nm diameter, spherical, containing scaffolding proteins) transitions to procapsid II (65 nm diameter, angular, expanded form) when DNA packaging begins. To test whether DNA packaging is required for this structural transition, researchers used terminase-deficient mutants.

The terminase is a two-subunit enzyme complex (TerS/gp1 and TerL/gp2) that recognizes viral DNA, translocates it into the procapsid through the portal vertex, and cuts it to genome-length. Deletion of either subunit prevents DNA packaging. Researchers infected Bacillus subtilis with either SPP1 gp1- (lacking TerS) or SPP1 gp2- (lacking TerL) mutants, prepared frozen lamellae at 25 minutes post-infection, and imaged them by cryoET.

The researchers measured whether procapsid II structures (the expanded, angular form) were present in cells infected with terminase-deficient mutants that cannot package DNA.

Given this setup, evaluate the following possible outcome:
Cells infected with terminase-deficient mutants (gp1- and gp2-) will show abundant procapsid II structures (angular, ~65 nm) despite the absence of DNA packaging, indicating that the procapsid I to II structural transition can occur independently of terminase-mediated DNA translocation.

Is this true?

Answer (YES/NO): NO